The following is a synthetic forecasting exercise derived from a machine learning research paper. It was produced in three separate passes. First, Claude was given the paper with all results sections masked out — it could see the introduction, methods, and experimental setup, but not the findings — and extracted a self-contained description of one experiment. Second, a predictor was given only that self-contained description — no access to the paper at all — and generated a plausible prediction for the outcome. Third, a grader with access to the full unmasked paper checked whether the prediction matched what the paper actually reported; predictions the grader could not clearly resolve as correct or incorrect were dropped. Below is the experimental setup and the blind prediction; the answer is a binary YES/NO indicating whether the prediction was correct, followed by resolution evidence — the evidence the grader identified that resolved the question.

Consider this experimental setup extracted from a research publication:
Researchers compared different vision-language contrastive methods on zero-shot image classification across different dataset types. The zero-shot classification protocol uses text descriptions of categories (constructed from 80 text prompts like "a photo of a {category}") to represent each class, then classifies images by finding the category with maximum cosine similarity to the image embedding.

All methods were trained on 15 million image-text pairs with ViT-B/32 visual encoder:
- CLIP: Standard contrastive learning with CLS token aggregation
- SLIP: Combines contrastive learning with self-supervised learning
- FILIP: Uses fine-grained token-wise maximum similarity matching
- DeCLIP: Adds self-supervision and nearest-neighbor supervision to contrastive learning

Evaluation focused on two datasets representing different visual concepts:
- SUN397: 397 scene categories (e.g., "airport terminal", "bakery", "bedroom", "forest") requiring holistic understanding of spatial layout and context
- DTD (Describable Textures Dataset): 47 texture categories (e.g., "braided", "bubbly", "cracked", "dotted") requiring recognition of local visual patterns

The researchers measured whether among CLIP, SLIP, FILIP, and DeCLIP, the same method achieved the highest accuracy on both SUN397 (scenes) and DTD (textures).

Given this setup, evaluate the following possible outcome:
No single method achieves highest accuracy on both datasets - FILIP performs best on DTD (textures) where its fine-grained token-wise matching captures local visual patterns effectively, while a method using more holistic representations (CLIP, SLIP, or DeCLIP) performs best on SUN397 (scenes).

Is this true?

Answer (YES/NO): NO